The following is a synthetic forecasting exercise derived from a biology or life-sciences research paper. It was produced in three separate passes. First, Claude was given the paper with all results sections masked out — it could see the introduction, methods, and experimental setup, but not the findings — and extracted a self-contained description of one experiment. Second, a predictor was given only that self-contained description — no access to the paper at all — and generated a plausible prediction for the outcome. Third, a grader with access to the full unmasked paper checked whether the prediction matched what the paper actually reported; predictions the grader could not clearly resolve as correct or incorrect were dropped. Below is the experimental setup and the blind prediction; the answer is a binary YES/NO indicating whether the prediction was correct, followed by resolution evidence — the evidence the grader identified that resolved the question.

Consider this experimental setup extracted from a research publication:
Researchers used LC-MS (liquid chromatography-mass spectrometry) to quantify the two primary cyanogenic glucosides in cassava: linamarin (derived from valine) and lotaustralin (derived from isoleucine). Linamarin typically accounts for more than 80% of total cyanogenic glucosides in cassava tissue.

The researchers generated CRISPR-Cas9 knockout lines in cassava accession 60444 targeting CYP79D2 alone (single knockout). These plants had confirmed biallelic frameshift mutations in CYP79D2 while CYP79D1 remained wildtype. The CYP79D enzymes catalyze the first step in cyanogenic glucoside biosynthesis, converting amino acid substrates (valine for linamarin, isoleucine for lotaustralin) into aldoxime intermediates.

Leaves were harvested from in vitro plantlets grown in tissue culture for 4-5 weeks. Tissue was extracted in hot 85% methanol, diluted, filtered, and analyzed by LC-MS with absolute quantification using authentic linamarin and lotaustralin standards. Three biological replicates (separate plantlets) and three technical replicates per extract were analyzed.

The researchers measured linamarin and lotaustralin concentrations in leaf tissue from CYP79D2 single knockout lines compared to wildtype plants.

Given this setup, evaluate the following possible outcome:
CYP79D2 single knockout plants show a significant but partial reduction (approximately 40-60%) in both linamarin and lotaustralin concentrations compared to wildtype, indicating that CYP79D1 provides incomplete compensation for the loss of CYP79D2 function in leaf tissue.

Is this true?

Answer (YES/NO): NO